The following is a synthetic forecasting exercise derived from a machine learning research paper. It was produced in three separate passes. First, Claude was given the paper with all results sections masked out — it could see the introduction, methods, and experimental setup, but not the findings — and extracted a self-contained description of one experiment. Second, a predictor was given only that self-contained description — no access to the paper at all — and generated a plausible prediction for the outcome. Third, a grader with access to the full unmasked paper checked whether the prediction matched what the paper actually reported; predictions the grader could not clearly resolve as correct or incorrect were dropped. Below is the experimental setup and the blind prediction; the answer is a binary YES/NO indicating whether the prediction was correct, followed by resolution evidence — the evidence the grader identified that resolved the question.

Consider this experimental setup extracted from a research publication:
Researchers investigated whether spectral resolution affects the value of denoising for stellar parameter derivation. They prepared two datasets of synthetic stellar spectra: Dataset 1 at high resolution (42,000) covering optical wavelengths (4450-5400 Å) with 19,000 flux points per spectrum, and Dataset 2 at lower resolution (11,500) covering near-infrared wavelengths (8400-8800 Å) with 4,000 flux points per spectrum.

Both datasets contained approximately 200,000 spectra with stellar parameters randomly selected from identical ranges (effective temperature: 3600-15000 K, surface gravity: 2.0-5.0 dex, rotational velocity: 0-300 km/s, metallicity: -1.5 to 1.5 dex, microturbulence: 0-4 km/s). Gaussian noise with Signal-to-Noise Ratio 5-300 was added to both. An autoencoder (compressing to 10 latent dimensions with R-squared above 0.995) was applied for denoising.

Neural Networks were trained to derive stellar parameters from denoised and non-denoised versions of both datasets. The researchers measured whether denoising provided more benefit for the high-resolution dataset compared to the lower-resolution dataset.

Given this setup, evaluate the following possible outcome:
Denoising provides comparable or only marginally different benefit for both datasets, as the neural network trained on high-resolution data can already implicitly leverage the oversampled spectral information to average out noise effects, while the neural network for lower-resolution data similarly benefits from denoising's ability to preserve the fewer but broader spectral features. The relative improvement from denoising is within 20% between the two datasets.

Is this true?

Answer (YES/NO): NO